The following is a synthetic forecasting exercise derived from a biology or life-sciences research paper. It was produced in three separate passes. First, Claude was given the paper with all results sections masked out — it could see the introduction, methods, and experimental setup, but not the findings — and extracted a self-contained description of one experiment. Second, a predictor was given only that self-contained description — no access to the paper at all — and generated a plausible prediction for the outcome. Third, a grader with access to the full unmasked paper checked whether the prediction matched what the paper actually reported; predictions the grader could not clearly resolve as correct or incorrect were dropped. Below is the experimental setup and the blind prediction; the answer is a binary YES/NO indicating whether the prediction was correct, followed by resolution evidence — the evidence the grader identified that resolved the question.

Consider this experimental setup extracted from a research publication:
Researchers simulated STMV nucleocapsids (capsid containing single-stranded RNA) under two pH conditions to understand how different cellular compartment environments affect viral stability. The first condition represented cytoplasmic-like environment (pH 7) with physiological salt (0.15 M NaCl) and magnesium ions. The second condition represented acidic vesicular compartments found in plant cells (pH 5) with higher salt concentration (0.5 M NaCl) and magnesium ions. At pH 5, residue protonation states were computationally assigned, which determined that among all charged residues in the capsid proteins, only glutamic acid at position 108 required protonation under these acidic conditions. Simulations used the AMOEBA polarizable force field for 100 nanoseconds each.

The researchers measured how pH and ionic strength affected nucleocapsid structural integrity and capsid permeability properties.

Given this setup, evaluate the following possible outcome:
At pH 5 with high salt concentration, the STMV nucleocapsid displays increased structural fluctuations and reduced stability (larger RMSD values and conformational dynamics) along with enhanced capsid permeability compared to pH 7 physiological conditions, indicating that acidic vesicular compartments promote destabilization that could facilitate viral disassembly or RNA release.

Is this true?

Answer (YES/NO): NO